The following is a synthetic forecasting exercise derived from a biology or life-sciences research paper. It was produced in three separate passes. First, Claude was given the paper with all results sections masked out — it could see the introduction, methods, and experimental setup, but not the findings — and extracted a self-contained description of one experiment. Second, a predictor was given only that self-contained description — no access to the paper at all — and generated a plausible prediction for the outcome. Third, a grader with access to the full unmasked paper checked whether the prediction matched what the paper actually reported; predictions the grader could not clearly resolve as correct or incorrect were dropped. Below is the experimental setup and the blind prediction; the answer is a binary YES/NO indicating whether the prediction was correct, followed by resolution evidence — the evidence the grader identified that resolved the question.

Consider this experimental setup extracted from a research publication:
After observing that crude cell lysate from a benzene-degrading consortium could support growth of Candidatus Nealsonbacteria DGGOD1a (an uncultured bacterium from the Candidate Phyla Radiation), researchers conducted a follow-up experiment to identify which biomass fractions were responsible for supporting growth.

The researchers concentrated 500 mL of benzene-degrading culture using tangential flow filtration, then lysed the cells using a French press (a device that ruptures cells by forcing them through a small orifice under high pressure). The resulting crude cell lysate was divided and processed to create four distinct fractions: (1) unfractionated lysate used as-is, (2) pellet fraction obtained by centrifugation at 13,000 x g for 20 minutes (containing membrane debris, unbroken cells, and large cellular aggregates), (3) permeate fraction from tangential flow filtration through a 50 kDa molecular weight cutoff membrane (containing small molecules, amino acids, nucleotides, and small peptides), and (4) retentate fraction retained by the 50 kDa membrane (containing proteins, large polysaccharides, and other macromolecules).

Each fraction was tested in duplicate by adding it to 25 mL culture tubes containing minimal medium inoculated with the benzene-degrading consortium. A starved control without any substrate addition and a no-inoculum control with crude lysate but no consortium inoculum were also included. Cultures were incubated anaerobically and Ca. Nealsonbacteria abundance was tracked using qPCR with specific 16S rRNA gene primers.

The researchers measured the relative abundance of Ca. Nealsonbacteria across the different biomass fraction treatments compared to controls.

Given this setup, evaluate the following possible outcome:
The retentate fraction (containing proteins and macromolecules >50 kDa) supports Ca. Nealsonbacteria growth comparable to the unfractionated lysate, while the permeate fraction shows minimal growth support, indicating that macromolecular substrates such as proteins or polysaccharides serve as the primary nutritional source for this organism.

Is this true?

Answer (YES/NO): NO